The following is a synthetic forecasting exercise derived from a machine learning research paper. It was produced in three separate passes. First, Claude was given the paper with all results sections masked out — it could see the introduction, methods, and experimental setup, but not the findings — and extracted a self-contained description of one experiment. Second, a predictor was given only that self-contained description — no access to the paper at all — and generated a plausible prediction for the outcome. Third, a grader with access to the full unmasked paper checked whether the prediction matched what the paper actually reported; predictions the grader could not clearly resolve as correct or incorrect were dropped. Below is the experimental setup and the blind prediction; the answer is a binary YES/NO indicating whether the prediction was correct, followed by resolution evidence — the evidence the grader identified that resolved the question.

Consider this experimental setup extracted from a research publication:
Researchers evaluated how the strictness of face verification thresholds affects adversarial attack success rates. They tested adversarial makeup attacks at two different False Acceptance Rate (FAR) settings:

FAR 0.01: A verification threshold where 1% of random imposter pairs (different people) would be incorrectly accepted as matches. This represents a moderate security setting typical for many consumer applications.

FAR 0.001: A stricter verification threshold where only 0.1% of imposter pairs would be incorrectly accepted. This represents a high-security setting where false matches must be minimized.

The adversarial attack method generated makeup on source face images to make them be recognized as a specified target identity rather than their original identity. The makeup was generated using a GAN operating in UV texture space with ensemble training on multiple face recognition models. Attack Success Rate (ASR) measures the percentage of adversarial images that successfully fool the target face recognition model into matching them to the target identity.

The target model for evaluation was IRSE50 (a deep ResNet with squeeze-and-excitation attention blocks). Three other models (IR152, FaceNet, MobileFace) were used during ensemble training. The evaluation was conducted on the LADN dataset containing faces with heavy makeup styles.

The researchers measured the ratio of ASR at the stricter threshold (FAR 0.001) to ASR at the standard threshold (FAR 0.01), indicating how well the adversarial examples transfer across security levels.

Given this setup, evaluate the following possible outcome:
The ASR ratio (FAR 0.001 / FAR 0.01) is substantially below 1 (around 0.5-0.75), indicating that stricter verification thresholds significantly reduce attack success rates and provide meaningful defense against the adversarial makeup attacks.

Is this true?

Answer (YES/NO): NO